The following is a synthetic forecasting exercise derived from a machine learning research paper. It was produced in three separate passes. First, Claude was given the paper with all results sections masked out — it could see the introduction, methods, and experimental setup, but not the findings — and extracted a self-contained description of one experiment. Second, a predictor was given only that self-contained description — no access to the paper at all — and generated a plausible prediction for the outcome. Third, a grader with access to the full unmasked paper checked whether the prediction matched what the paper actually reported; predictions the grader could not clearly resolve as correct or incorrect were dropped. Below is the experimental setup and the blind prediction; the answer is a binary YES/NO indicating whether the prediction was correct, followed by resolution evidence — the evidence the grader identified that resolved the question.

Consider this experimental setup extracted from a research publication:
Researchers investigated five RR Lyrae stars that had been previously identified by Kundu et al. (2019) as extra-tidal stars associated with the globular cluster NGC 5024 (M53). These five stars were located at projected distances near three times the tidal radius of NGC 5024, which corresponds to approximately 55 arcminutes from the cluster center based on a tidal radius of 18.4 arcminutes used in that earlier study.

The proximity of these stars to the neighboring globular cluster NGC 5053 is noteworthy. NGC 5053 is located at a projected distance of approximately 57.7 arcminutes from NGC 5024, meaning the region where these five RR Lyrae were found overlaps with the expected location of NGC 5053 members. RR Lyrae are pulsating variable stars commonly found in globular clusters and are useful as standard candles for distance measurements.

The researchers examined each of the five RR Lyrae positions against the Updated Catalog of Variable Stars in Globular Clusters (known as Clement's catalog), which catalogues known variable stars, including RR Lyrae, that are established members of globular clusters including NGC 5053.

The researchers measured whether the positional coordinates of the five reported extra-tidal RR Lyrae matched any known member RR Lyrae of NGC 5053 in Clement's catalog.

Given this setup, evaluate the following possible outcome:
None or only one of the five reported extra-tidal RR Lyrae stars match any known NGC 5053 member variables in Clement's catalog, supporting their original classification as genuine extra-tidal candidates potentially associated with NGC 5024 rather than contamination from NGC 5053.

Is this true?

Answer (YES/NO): NO